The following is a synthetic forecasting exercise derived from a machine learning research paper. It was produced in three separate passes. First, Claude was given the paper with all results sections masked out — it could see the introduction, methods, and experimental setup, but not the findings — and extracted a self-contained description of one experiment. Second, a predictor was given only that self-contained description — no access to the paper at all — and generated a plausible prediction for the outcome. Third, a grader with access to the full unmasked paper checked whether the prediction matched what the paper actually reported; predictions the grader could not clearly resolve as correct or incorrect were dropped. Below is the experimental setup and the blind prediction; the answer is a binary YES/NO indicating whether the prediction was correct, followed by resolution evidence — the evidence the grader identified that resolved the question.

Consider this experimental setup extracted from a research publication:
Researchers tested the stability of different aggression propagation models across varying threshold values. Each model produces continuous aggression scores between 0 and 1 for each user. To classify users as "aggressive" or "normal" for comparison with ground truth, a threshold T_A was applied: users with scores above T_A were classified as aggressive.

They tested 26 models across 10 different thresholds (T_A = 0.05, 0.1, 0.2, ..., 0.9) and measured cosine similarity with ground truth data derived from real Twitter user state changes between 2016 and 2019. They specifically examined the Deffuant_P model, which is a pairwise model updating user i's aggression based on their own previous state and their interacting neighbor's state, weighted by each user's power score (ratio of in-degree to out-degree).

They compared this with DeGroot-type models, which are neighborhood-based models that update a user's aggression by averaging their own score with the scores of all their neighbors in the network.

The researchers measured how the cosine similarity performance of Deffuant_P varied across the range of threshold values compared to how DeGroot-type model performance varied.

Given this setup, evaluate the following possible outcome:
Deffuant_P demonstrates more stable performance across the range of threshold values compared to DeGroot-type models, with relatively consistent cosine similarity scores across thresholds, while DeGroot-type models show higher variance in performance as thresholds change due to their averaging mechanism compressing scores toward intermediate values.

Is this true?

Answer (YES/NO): YES